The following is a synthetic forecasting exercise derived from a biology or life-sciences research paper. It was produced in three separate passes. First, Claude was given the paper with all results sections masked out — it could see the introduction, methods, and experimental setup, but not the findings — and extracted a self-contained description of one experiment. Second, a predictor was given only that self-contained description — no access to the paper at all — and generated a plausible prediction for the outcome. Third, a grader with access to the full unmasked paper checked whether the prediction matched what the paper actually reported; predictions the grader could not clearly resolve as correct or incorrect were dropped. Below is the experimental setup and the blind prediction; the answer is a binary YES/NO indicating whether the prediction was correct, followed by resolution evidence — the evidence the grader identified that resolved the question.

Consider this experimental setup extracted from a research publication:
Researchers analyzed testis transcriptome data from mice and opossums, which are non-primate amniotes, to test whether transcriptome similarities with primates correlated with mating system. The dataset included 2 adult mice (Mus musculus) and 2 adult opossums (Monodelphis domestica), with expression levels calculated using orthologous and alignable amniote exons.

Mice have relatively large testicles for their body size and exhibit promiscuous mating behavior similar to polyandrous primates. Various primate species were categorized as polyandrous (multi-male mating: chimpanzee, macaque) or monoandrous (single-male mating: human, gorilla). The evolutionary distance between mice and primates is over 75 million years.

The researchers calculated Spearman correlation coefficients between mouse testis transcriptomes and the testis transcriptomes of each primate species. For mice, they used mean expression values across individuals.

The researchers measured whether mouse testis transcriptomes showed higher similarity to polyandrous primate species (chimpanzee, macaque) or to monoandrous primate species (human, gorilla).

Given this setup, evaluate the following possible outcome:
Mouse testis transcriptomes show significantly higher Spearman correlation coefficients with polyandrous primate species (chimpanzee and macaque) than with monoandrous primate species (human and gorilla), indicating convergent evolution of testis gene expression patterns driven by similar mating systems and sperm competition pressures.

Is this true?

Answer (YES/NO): YES